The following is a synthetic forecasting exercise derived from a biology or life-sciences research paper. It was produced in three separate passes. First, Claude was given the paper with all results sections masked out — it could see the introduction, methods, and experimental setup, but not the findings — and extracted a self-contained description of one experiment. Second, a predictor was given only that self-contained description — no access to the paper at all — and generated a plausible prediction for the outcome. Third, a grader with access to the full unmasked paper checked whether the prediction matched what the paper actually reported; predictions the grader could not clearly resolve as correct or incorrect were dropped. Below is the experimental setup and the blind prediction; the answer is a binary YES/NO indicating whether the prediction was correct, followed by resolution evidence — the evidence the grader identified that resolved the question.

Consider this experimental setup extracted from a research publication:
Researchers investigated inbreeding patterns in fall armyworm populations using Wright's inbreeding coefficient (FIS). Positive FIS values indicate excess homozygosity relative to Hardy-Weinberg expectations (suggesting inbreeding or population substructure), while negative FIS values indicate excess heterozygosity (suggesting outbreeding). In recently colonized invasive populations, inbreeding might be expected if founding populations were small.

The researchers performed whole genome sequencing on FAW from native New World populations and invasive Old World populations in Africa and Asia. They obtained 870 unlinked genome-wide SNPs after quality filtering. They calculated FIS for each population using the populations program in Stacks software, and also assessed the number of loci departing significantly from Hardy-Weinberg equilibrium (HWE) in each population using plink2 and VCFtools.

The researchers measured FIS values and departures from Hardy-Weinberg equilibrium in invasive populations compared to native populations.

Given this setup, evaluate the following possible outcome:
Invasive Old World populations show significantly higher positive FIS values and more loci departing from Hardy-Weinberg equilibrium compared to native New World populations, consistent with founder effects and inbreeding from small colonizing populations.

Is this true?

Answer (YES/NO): NO